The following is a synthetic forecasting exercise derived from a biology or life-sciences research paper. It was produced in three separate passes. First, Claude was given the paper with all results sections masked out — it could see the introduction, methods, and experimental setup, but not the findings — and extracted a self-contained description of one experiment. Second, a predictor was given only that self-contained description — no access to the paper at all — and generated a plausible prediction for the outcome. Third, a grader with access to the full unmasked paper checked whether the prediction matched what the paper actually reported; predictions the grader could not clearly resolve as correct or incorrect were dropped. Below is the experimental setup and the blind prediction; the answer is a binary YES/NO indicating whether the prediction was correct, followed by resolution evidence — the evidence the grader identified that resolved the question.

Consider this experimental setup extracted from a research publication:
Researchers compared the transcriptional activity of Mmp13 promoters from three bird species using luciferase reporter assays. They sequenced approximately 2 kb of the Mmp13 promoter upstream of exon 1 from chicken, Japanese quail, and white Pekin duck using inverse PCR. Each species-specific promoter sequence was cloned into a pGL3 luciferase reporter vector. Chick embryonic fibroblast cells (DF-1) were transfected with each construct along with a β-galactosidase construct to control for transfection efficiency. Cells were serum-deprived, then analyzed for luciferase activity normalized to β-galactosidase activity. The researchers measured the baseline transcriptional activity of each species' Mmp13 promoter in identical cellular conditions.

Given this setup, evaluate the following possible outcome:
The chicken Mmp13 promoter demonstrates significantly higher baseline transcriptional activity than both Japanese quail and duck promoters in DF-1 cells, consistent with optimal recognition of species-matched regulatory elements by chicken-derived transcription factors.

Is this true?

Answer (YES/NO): NO